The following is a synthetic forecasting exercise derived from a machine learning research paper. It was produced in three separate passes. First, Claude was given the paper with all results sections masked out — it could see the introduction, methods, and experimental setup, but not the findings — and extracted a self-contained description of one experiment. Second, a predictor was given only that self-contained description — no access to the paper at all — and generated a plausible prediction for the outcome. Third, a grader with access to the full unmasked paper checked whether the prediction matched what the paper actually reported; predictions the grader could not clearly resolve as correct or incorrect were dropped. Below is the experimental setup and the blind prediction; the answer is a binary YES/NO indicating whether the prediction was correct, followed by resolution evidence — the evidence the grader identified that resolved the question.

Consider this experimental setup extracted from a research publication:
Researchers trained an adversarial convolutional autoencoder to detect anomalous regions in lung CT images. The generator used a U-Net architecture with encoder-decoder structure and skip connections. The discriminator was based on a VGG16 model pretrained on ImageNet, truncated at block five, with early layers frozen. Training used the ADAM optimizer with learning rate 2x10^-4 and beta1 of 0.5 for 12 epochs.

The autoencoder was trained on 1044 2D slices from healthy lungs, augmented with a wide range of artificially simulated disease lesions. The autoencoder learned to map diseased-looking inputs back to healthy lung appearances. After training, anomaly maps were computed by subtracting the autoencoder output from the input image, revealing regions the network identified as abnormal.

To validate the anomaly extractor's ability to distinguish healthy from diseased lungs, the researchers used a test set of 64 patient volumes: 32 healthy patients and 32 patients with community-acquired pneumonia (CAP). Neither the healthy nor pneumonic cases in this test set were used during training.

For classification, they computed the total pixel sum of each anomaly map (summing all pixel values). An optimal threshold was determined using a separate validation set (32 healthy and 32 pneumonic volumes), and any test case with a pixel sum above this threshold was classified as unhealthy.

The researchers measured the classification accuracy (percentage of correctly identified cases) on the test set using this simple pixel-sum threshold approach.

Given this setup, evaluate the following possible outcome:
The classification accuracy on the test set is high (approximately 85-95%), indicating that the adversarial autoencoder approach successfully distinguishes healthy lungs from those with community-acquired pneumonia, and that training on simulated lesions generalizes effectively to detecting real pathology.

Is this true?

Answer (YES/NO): NO